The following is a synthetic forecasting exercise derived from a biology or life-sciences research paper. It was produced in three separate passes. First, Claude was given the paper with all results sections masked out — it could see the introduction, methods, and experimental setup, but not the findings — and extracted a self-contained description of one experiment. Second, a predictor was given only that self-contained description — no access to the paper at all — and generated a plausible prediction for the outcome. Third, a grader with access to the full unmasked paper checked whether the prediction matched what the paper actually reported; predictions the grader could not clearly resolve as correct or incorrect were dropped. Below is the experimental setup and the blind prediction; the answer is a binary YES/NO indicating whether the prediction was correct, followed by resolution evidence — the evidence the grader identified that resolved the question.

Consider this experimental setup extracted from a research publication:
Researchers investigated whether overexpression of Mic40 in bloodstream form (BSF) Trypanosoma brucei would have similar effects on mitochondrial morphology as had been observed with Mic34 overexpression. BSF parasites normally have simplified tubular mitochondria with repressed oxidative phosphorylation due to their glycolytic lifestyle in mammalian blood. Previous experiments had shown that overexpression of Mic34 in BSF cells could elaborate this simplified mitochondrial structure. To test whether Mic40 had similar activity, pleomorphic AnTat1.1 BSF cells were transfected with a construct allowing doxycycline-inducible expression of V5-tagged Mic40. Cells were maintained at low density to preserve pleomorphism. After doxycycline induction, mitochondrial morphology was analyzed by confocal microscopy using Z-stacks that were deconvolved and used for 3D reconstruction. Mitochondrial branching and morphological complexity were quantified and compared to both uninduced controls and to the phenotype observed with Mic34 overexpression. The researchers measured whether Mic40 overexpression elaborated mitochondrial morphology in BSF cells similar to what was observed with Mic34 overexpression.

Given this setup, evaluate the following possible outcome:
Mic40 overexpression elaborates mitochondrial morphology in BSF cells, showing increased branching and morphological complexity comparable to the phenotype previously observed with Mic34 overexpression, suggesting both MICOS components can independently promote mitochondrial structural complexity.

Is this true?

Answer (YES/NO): NO